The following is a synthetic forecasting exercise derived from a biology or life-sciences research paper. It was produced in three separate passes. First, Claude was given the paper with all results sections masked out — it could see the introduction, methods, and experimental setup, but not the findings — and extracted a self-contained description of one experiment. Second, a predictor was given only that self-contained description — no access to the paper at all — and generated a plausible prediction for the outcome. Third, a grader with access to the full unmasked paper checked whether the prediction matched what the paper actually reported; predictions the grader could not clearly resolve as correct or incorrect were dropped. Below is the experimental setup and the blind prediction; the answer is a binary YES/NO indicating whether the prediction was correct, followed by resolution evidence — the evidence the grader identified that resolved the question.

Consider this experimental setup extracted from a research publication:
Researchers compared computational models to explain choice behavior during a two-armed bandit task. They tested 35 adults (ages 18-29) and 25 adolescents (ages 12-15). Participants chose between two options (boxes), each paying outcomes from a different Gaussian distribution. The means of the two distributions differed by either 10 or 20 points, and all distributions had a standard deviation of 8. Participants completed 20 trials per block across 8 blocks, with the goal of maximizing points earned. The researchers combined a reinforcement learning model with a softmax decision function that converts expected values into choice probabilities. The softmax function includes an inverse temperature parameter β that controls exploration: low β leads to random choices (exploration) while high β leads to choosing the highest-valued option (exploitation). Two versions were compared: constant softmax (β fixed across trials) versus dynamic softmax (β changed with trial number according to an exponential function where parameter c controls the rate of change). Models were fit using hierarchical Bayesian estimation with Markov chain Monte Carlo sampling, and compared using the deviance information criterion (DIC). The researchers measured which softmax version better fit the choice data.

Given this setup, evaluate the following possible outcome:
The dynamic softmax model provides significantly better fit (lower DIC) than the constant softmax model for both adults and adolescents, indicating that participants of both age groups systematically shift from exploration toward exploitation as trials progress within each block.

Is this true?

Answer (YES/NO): YES